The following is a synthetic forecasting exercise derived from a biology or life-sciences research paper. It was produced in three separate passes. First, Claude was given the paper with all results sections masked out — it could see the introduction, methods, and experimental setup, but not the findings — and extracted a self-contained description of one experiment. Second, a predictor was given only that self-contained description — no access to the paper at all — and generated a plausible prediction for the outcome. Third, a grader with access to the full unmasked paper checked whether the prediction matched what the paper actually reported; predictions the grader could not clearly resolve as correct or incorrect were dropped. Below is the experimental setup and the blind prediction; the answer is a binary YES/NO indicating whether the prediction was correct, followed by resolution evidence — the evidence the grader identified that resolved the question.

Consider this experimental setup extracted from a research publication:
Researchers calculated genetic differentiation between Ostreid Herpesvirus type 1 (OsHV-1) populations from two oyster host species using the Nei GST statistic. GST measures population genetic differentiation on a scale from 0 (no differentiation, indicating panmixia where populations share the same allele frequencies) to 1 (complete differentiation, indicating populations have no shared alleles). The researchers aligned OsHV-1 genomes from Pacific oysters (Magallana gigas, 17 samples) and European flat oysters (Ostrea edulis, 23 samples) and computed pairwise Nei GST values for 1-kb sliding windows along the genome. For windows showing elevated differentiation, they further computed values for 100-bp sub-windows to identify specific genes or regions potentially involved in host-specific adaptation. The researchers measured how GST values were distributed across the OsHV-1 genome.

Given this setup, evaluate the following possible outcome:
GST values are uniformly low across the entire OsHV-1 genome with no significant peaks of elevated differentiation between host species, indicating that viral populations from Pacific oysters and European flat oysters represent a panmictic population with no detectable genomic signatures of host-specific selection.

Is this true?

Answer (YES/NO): NO